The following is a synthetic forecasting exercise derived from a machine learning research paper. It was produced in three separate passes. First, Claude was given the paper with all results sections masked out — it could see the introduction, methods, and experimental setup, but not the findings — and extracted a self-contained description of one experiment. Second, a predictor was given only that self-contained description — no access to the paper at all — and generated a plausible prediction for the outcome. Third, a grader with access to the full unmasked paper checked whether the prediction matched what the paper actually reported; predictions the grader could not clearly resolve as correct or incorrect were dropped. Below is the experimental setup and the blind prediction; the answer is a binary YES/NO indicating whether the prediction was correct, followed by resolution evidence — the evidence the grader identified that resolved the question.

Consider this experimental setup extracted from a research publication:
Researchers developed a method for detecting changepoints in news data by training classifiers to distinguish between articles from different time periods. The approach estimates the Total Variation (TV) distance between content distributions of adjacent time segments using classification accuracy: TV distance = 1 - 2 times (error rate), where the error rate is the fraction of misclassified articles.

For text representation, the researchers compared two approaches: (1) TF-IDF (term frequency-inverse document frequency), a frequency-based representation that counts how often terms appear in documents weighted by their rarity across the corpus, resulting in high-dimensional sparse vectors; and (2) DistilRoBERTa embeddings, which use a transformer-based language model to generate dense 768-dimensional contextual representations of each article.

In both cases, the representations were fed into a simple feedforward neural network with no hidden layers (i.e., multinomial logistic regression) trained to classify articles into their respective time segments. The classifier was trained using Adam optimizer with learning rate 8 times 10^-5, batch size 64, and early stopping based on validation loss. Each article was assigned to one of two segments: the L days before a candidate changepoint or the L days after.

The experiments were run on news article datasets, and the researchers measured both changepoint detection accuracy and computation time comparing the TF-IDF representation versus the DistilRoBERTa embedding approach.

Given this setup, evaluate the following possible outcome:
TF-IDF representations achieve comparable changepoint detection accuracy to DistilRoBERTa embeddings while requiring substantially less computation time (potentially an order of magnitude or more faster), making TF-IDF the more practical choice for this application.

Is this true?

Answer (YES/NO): NO